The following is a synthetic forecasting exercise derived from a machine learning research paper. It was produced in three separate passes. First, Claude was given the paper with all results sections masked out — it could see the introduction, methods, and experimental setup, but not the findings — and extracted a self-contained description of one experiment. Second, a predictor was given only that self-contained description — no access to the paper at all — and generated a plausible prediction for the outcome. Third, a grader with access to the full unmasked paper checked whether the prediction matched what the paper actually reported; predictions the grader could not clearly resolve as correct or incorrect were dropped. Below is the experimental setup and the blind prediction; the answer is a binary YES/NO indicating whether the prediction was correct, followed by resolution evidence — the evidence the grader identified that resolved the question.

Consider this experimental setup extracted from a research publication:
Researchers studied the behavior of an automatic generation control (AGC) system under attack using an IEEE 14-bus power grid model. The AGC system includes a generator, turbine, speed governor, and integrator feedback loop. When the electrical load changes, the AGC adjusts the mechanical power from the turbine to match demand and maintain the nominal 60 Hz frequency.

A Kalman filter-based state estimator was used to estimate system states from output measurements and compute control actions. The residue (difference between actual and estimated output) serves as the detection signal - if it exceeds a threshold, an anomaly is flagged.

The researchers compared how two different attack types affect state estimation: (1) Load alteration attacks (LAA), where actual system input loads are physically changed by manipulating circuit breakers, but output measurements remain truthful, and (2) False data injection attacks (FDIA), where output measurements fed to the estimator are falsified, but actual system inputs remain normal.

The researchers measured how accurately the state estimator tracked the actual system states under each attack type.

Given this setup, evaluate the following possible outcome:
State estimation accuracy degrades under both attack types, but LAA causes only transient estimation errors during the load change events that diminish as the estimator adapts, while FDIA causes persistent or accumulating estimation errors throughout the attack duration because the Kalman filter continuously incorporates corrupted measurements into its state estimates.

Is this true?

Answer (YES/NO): NO